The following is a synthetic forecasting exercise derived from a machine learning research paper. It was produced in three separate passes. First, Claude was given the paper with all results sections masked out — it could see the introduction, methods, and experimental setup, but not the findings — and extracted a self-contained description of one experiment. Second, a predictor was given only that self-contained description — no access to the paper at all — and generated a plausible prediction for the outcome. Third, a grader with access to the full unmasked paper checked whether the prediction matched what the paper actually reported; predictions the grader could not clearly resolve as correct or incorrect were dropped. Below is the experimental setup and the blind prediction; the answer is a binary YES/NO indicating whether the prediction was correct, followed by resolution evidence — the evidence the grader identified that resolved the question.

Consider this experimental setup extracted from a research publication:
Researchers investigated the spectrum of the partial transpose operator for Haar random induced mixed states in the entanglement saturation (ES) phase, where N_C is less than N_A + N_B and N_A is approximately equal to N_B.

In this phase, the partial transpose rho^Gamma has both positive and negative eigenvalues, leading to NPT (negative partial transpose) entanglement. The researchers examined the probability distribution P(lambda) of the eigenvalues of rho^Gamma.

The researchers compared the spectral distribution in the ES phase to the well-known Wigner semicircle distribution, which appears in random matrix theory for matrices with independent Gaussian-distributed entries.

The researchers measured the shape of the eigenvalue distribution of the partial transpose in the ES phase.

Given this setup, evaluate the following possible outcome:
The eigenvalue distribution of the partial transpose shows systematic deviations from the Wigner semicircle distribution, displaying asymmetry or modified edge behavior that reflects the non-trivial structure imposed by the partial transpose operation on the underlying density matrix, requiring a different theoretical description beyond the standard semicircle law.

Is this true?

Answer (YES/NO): NO